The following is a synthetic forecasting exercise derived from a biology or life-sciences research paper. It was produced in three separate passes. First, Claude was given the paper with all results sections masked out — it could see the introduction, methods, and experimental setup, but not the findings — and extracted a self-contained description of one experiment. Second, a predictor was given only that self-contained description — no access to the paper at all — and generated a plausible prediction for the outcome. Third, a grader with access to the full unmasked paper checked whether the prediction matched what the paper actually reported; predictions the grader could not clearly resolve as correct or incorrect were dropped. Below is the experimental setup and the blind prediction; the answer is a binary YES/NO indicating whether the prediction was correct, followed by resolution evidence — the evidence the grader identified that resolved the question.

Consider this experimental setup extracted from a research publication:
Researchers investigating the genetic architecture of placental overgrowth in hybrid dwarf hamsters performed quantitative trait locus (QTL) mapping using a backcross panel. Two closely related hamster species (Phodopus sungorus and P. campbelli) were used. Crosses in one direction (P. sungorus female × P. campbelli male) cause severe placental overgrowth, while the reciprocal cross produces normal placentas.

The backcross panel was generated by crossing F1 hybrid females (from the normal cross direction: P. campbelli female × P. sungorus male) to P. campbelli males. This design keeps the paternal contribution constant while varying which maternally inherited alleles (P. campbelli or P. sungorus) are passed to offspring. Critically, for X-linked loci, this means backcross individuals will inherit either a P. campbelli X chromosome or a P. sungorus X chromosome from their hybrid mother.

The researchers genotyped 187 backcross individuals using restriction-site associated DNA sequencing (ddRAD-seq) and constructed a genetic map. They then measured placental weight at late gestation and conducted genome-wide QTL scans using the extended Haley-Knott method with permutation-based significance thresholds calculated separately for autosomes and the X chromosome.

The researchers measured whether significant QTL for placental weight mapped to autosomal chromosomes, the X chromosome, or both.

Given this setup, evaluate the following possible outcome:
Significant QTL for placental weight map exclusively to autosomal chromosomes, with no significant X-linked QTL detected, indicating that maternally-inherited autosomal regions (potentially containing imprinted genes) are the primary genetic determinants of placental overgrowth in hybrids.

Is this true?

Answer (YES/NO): NO